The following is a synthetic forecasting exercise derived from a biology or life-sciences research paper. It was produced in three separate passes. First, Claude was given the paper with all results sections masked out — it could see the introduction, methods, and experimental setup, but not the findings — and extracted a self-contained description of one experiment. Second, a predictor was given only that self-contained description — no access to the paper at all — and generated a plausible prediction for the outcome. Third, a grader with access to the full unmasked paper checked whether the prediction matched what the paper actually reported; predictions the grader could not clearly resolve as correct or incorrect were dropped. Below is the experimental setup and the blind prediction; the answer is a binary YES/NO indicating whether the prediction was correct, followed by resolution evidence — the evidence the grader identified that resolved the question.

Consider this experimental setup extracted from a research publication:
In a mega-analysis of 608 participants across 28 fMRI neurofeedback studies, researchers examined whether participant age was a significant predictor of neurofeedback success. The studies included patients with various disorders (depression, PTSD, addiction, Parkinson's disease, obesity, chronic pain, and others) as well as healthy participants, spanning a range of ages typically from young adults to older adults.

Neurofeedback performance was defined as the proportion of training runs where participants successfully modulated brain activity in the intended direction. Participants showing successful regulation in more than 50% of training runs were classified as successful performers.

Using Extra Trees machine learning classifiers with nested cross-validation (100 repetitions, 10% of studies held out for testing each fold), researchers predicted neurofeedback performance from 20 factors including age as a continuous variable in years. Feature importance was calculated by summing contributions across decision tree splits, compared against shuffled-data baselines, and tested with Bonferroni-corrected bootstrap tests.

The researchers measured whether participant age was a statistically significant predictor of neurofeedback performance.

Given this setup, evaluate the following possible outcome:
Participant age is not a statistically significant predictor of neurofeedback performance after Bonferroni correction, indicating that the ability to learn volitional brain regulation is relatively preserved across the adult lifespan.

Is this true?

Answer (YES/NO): YES